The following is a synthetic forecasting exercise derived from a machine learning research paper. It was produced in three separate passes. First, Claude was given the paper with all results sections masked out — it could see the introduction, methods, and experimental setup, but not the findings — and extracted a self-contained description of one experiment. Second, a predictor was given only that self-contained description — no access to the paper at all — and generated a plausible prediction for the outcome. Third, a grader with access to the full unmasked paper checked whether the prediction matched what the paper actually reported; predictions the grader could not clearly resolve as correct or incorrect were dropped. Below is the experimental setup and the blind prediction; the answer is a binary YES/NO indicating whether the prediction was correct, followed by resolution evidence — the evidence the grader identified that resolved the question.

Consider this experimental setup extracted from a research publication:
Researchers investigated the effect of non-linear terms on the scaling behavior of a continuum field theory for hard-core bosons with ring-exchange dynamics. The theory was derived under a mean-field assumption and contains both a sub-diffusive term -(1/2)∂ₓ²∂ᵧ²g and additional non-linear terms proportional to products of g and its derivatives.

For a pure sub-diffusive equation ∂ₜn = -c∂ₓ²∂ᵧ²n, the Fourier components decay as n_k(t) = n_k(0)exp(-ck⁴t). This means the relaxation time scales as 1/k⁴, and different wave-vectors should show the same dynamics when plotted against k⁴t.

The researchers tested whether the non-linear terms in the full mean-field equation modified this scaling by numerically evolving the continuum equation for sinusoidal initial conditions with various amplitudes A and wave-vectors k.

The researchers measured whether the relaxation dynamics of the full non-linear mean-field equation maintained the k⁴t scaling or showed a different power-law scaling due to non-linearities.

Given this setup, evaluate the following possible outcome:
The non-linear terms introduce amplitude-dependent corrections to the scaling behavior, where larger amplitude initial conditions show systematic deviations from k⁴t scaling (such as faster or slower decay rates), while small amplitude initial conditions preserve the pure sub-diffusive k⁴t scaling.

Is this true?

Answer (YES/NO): NO